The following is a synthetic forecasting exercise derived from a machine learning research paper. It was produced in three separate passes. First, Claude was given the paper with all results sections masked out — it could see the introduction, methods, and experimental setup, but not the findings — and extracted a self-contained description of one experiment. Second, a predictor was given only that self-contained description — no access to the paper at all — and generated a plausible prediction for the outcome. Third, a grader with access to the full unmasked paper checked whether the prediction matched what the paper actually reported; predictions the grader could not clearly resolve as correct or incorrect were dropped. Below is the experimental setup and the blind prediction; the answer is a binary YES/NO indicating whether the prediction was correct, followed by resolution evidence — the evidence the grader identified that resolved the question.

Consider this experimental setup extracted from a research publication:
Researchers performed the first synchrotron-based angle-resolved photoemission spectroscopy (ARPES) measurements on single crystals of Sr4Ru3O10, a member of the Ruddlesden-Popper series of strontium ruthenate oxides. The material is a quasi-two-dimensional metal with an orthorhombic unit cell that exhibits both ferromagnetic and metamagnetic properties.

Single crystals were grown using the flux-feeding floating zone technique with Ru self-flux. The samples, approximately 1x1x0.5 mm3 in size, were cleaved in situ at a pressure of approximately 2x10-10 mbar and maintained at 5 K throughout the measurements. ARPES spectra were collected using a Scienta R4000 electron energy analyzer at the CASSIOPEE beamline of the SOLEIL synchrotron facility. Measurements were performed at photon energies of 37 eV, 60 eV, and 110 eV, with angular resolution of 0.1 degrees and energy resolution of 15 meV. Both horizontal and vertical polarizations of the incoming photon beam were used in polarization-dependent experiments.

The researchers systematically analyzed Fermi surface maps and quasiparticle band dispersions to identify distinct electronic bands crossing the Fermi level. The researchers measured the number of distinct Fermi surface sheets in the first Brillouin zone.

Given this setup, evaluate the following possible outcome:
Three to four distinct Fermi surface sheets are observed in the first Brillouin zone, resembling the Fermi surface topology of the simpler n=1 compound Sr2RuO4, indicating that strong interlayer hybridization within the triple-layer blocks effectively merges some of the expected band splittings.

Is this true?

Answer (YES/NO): NO